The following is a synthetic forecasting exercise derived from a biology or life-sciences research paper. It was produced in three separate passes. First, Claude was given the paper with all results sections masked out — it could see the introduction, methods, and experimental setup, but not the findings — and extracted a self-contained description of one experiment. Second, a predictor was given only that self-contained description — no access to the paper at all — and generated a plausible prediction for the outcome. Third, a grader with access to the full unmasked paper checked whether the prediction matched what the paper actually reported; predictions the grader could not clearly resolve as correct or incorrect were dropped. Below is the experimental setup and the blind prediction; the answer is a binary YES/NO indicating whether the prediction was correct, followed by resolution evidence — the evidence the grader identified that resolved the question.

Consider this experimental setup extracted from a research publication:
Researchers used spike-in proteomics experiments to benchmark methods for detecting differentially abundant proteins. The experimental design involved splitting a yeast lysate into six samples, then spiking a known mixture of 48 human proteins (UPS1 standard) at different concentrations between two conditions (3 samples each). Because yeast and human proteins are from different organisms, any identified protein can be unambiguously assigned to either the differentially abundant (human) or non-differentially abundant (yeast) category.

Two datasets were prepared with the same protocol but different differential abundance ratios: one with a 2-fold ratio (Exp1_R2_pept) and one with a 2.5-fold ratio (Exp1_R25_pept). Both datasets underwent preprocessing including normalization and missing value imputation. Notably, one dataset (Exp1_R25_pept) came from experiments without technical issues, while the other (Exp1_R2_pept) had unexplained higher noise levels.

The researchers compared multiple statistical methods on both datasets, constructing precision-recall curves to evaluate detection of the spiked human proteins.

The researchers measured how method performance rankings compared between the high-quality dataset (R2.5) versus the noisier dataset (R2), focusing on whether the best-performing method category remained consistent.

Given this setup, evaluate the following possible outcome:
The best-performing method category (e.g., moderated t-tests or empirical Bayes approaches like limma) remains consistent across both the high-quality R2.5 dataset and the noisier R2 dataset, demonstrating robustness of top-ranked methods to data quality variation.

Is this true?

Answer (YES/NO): NO